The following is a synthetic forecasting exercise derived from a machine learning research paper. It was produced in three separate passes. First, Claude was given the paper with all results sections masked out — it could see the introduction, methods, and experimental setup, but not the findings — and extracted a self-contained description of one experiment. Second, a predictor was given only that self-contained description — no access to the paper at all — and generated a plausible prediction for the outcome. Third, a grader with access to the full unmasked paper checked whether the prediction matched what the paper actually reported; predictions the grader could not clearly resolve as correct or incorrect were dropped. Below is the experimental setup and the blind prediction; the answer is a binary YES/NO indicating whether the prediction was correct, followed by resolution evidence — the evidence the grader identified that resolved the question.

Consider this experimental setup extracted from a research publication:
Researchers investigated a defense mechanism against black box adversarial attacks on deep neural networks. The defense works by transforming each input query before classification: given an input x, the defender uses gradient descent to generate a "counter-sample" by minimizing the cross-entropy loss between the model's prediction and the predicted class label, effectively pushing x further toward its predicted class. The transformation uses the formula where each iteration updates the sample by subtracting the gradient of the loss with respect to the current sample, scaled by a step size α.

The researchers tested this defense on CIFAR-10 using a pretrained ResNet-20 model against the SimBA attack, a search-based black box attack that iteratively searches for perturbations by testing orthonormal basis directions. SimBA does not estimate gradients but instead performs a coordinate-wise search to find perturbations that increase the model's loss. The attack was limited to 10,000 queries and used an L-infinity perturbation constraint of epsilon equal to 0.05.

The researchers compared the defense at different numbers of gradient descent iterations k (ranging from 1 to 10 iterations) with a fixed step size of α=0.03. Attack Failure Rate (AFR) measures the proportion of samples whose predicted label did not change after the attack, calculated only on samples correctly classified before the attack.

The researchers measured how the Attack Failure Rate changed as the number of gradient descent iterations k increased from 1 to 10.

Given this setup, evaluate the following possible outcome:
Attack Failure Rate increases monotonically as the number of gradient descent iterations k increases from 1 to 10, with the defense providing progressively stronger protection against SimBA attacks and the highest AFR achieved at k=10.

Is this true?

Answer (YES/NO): NO